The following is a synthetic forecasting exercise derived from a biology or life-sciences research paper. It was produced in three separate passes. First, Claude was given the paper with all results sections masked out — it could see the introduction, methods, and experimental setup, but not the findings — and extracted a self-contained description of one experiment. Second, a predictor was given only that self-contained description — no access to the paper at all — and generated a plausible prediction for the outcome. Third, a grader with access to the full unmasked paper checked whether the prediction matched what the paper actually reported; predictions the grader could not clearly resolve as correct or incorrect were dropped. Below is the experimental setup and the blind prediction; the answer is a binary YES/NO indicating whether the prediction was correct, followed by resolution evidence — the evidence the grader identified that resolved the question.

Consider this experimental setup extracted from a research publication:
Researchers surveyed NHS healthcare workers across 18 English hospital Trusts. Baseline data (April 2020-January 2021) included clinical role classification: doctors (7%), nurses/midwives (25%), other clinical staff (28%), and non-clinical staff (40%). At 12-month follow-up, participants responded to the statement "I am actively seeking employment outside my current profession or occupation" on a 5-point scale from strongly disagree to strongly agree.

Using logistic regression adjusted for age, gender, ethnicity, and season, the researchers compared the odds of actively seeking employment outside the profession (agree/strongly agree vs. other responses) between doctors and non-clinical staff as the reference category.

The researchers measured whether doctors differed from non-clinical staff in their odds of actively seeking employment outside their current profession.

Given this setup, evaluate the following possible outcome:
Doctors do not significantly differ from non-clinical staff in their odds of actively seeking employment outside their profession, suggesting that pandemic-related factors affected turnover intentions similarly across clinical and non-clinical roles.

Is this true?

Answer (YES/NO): NO